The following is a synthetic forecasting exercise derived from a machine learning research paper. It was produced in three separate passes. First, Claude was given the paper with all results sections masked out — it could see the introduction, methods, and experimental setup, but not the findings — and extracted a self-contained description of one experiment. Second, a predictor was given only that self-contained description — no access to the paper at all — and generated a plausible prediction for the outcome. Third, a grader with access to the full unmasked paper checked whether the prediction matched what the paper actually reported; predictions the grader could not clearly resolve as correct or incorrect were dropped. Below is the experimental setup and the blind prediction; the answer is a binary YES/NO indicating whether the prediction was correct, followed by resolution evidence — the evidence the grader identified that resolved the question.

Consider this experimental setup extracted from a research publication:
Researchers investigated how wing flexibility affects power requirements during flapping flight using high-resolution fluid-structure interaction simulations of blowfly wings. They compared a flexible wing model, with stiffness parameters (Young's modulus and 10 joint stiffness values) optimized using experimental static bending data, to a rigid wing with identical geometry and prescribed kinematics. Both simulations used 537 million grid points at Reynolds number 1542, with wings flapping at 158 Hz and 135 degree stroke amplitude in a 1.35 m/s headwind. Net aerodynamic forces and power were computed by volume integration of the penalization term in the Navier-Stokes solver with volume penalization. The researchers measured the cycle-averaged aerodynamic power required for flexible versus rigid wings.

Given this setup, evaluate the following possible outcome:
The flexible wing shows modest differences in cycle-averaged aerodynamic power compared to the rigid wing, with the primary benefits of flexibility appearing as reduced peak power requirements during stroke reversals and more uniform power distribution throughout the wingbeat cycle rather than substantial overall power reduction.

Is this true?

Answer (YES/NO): NO